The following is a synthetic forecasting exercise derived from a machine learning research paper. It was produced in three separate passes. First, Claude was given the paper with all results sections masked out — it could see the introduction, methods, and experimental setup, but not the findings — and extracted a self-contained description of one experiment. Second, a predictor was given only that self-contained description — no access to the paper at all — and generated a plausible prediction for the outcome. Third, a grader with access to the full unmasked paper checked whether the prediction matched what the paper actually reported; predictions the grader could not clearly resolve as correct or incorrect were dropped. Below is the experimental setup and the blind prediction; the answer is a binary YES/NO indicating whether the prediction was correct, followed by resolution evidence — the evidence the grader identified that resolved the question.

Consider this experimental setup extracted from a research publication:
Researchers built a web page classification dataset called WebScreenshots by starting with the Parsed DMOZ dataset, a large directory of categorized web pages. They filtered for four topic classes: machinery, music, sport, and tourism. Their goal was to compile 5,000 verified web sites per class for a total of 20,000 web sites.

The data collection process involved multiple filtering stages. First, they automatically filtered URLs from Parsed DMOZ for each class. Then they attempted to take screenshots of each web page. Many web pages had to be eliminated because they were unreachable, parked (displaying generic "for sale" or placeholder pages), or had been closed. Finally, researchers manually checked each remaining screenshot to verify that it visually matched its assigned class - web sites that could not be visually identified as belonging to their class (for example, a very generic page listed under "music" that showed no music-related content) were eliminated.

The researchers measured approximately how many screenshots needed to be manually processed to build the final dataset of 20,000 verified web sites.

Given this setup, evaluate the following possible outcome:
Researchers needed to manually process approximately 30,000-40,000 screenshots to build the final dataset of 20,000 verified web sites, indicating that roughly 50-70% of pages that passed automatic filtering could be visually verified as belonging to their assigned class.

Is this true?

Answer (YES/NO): NO